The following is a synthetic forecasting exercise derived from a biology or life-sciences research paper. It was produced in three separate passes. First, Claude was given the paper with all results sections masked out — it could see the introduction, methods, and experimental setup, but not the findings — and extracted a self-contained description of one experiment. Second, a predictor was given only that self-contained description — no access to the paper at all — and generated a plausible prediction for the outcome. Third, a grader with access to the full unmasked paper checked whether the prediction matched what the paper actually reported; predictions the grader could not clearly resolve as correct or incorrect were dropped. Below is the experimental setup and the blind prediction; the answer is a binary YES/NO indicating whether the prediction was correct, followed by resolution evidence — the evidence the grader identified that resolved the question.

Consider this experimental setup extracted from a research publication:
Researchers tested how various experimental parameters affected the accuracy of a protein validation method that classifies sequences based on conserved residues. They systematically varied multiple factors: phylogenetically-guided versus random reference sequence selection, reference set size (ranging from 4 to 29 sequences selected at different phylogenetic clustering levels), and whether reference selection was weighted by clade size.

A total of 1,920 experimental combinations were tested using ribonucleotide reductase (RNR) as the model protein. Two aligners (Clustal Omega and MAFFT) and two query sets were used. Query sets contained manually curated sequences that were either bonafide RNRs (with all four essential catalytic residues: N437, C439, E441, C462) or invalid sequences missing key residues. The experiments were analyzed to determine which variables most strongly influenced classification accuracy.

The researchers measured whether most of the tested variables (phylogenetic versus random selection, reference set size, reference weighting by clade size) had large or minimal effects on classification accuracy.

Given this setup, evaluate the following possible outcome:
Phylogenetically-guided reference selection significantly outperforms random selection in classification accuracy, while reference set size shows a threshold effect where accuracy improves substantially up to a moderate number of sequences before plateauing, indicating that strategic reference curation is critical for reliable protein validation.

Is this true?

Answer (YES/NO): NO